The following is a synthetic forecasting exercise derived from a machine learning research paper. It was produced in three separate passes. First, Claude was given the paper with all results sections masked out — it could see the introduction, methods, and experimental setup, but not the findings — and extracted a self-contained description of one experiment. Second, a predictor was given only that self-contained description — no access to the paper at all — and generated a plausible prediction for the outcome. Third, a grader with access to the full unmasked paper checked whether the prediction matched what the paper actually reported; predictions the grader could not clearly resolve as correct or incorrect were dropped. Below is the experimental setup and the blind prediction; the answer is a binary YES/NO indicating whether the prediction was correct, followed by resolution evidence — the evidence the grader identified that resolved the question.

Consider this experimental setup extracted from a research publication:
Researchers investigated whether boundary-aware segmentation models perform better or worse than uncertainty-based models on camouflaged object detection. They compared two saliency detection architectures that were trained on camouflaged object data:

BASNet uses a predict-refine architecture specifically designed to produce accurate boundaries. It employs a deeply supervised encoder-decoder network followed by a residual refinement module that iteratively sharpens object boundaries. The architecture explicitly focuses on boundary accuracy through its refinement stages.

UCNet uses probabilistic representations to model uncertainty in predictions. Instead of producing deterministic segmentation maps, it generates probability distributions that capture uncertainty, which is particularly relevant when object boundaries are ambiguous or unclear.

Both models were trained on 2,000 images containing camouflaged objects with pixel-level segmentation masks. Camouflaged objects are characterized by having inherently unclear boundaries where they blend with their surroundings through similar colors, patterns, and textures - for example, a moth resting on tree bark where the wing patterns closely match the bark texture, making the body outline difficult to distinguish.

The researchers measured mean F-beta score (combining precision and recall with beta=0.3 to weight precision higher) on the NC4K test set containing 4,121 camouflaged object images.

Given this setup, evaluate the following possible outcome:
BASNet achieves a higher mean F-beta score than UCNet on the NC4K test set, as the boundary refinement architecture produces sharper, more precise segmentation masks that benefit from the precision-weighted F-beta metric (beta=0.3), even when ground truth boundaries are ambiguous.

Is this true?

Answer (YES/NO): NO